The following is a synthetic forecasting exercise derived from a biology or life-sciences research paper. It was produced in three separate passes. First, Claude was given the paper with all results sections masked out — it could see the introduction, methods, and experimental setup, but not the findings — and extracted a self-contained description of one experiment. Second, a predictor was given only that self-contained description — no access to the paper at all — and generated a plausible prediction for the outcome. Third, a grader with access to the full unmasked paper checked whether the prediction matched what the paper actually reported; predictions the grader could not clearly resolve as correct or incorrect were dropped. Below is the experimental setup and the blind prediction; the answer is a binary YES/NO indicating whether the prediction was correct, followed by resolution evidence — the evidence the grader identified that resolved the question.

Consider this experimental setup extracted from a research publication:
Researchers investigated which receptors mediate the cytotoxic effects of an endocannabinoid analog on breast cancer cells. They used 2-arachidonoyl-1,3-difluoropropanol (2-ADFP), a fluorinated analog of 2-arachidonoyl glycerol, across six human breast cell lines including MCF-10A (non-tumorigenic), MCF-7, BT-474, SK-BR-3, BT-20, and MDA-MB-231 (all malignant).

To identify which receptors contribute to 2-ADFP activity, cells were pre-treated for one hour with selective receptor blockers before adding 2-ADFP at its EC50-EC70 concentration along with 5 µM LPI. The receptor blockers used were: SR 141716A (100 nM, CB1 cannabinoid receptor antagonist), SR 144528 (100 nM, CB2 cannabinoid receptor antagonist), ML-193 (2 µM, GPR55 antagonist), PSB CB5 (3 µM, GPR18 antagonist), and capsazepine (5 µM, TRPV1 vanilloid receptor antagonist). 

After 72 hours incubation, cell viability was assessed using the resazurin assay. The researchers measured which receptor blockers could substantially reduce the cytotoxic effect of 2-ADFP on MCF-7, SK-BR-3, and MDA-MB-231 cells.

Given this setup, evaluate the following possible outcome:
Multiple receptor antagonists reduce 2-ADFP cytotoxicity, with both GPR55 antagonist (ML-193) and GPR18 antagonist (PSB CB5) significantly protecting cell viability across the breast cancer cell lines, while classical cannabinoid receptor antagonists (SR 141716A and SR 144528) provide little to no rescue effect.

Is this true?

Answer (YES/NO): NO